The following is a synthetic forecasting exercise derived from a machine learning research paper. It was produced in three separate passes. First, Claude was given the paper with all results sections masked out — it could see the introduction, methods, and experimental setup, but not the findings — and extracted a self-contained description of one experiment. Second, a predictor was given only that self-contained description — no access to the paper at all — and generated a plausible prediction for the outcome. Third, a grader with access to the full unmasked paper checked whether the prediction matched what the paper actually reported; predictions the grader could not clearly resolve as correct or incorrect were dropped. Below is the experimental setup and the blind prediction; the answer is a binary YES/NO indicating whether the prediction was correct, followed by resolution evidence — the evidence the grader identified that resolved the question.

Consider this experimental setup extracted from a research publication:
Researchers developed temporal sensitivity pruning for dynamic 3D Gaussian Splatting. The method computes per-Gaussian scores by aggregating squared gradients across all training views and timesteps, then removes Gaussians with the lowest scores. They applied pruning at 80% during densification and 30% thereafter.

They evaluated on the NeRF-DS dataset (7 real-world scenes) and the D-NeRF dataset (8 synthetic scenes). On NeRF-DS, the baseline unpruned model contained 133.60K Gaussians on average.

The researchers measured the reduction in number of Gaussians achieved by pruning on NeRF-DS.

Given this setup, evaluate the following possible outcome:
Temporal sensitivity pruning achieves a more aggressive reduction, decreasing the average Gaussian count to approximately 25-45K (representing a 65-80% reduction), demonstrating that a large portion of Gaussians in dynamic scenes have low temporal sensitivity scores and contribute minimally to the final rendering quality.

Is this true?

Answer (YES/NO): NO